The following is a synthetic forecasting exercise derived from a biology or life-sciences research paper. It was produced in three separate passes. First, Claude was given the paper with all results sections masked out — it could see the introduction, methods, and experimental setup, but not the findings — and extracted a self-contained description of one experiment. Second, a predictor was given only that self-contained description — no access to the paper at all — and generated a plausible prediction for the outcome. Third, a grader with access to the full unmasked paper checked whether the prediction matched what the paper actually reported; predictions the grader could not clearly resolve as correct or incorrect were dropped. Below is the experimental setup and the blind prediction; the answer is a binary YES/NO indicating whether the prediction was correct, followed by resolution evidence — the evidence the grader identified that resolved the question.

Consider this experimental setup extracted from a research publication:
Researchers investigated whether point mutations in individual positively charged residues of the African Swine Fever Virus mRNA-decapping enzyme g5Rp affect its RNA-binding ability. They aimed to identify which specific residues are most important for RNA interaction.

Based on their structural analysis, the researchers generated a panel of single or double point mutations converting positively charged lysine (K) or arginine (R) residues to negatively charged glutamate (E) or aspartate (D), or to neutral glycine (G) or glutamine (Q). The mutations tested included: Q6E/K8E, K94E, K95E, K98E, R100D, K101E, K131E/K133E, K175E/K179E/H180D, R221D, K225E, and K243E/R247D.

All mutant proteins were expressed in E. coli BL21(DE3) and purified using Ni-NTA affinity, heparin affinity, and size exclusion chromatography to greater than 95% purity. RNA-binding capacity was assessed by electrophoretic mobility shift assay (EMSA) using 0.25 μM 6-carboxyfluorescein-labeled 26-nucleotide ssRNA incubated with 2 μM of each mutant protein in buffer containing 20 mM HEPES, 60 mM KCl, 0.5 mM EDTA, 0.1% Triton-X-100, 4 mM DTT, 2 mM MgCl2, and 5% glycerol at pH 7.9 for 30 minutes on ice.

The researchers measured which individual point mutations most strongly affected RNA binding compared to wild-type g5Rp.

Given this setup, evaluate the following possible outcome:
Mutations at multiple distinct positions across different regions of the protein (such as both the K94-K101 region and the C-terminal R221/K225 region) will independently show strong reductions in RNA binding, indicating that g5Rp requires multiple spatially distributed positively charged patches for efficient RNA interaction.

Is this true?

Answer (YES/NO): YES